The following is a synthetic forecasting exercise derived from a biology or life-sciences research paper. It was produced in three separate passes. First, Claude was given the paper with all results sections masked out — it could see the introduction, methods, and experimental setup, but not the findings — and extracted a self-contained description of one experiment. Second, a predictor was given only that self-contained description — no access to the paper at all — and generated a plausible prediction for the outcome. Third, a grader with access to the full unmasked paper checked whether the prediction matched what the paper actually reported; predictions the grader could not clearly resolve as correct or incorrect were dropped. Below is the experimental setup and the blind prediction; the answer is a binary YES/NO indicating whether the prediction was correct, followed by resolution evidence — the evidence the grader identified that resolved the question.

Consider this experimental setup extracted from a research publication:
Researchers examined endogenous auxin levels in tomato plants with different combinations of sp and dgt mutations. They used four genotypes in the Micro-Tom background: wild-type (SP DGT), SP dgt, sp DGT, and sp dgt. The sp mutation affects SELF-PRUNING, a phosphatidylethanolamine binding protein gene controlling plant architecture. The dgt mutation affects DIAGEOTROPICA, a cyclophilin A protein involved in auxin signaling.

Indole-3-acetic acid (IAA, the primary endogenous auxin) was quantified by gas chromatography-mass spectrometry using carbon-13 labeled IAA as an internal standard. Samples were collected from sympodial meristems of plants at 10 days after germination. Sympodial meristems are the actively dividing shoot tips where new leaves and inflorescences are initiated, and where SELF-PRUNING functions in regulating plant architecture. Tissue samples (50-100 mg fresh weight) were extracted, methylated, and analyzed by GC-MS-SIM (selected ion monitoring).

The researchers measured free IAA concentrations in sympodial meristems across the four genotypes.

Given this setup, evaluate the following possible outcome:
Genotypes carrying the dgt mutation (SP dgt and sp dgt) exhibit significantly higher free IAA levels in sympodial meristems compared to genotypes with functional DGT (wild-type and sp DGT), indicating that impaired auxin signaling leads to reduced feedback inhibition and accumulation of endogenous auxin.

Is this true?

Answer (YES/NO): NO